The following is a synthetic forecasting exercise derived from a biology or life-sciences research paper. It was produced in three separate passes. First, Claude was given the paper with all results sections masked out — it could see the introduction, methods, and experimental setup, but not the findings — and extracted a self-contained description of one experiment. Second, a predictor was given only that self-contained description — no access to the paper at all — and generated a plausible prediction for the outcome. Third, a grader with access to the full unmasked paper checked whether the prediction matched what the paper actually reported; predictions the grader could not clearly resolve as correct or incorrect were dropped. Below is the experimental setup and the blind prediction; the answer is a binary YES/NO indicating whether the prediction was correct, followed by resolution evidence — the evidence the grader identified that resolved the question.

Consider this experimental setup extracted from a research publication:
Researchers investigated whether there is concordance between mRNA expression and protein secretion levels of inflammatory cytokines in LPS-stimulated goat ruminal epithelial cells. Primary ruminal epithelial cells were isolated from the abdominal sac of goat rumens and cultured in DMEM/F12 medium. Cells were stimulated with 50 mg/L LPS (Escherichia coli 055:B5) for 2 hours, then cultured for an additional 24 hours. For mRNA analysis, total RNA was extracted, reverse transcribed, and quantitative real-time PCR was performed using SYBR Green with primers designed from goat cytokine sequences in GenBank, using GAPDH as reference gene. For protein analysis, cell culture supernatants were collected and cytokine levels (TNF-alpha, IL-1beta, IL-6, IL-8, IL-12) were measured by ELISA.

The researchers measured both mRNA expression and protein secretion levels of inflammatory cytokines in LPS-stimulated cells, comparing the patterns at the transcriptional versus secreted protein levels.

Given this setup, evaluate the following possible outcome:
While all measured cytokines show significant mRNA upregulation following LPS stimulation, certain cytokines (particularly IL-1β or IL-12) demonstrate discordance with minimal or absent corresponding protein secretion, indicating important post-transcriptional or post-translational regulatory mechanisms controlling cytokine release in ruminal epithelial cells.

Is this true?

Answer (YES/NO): NO